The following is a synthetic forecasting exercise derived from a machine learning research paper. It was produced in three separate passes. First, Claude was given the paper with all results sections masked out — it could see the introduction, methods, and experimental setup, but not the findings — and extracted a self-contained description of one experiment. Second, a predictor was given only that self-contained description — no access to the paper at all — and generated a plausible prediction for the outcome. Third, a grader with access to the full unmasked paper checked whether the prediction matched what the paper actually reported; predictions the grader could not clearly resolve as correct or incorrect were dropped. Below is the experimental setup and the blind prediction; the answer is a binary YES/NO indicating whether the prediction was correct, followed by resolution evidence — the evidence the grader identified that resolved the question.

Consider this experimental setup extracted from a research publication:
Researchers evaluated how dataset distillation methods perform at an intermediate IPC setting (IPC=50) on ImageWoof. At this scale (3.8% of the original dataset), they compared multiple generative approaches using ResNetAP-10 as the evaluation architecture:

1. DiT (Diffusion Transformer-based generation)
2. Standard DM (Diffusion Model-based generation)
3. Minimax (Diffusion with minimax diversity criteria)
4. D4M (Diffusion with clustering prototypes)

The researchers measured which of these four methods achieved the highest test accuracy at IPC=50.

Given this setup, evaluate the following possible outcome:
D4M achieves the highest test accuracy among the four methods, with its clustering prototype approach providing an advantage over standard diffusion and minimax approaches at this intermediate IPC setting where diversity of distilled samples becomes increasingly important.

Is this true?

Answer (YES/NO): NO